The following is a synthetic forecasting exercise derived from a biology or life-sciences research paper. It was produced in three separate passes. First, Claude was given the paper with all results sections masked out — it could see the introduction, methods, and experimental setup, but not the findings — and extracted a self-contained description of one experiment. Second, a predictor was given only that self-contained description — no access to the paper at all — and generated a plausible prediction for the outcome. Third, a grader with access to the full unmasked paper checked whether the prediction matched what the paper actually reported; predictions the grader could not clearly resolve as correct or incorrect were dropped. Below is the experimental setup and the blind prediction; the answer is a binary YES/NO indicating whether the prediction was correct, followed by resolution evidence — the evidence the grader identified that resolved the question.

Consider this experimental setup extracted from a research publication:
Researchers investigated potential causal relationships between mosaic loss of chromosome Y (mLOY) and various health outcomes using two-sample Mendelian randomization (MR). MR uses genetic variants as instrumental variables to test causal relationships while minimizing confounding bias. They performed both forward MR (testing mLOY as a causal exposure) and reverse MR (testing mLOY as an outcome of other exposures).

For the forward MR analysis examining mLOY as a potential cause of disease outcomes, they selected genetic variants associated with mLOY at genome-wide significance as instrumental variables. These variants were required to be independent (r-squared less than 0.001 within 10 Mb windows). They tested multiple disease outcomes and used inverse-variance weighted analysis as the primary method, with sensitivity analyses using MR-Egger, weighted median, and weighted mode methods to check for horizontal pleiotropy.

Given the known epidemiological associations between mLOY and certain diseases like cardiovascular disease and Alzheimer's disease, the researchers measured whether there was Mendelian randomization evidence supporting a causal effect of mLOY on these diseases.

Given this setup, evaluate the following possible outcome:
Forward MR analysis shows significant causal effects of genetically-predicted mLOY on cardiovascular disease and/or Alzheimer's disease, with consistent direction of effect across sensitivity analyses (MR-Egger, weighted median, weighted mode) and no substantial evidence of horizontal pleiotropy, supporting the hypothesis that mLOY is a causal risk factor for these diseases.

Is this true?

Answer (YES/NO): NO